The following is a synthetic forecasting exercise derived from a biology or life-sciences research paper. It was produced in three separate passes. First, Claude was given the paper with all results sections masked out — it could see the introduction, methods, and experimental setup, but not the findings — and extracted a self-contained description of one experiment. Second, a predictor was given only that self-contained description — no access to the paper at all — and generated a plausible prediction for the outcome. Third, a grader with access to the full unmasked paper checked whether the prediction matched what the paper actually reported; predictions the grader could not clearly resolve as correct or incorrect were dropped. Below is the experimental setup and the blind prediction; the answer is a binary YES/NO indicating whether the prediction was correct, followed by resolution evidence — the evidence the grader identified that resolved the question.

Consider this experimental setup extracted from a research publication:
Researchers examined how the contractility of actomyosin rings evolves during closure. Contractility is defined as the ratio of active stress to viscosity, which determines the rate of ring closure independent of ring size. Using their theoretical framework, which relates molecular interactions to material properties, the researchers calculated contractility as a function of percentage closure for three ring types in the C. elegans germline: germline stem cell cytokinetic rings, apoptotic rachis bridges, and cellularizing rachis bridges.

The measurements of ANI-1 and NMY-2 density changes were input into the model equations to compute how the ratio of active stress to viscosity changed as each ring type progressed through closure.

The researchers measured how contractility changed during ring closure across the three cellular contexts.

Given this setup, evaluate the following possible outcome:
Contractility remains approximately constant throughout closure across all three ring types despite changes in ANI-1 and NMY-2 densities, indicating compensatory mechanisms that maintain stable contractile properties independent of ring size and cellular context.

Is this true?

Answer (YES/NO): NO